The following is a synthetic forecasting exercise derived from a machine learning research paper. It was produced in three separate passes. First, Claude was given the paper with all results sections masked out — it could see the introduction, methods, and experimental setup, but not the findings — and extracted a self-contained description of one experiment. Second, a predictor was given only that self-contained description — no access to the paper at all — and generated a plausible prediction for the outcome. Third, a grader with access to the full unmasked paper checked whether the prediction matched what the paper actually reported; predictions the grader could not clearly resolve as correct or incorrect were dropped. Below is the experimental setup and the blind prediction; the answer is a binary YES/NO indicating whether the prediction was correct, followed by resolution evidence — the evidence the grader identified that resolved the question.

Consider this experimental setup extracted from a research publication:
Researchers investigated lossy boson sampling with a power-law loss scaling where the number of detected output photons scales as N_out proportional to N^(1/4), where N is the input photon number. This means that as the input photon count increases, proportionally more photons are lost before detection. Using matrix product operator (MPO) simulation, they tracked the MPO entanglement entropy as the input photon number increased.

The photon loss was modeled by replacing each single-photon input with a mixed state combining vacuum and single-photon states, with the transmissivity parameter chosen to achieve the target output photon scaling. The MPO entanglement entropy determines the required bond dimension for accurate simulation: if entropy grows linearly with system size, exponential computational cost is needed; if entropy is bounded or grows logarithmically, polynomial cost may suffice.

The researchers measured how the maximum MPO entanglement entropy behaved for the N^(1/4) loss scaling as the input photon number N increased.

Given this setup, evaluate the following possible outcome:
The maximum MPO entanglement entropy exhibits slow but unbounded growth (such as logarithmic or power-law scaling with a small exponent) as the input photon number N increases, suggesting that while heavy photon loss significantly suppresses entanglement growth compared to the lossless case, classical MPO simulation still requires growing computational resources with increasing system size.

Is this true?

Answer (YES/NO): NO